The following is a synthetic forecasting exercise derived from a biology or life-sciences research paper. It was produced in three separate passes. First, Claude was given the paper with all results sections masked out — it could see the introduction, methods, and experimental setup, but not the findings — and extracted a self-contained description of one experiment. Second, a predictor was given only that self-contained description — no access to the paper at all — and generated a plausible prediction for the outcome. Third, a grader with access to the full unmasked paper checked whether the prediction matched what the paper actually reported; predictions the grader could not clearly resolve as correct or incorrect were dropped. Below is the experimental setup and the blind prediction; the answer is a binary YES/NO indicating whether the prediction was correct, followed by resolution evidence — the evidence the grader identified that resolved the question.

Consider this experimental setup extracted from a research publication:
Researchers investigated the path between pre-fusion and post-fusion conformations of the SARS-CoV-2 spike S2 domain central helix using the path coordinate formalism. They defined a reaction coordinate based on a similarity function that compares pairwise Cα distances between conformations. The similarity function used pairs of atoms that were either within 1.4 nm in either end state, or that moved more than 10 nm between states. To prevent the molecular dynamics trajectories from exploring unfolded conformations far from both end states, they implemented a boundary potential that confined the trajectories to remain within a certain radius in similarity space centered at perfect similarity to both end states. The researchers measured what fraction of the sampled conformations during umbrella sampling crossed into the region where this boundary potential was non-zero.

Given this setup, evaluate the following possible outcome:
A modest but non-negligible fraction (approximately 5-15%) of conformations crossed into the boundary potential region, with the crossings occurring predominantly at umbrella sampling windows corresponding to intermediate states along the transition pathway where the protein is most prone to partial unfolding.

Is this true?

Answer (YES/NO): YES